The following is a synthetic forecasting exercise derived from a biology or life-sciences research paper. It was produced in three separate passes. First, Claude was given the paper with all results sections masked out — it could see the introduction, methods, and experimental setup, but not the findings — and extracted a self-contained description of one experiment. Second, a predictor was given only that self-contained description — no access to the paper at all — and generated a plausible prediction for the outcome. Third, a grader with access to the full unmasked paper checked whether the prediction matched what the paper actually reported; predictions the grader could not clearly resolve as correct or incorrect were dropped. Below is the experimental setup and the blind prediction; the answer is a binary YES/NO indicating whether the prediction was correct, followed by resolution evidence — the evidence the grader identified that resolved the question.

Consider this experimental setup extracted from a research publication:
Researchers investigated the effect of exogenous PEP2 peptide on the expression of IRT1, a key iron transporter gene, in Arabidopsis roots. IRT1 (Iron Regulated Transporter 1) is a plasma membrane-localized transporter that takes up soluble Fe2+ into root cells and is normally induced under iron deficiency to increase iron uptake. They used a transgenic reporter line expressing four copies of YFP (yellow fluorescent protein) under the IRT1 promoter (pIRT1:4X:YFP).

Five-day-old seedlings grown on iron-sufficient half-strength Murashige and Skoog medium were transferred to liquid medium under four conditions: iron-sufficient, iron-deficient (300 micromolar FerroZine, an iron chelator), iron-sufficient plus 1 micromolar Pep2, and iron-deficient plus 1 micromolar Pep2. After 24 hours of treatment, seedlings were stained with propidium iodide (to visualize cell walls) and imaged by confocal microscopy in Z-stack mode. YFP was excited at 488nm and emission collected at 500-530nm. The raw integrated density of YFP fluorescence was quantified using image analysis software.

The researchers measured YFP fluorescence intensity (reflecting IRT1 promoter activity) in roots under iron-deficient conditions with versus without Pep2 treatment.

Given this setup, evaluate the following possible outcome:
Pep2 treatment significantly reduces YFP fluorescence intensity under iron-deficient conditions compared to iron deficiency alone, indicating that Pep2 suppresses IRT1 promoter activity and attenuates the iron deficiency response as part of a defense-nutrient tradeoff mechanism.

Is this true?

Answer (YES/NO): YES